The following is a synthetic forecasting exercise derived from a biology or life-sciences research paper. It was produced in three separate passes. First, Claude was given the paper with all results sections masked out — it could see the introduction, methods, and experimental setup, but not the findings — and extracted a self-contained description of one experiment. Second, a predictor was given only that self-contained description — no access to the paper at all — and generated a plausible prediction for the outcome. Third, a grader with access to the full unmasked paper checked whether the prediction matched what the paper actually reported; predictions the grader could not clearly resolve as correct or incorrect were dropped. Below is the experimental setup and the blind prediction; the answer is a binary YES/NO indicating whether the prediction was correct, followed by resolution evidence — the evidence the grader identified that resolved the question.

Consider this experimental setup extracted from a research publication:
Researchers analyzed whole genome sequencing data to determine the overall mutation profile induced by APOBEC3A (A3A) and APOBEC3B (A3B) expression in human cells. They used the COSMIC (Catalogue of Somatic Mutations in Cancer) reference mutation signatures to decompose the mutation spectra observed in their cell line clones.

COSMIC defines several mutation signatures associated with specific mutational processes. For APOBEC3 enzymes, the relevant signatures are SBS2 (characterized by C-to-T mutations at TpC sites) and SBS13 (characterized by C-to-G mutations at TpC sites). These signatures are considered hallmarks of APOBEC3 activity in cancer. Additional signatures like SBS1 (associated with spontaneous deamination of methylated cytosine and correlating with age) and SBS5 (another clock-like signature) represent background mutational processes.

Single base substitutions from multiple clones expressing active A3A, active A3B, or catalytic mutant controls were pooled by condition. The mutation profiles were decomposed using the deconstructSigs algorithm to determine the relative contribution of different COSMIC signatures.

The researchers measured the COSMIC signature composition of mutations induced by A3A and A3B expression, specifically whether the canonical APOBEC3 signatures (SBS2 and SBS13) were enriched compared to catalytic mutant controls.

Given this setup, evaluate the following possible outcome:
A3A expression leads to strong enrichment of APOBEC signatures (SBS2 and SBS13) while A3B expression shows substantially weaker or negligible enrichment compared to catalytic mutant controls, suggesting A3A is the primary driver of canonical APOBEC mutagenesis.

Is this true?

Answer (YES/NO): NO